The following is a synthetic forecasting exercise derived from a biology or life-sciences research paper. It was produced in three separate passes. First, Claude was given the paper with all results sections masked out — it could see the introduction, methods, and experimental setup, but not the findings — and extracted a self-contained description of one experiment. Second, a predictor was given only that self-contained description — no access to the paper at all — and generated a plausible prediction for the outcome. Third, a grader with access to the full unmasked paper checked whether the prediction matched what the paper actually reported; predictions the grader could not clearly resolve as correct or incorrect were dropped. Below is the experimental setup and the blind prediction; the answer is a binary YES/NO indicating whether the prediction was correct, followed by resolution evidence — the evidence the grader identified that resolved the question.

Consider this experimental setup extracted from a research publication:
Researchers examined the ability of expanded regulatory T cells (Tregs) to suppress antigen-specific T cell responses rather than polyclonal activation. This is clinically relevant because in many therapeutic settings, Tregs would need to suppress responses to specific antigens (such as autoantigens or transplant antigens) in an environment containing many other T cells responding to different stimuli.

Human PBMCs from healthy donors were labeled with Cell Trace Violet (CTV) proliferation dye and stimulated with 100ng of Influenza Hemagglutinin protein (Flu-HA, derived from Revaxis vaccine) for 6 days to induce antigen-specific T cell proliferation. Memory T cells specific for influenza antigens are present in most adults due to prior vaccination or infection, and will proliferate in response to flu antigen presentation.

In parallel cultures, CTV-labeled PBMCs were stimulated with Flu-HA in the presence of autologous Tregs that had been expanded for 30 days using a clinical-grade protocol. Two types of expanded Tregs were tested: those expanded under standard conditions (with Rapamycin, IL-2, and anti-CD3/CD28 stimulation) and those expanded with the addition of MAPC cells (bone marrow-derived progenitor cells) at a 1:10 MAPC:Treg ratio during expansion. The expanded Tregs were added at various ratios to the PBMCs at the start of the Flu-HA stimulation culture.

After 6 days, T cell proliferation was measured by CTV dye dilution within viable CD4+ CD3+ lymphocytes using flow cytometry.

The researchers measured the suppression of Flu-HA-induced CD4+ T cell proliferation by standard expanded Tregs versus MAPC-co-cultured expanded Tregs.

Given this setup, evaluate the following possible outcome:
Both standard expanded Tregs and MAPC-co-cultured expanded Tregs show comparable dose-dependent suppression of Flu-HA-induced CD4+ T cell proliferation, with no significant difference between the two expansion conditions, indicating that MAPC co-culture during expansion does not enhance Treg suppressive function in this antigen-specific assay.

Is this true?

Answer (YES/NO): NO